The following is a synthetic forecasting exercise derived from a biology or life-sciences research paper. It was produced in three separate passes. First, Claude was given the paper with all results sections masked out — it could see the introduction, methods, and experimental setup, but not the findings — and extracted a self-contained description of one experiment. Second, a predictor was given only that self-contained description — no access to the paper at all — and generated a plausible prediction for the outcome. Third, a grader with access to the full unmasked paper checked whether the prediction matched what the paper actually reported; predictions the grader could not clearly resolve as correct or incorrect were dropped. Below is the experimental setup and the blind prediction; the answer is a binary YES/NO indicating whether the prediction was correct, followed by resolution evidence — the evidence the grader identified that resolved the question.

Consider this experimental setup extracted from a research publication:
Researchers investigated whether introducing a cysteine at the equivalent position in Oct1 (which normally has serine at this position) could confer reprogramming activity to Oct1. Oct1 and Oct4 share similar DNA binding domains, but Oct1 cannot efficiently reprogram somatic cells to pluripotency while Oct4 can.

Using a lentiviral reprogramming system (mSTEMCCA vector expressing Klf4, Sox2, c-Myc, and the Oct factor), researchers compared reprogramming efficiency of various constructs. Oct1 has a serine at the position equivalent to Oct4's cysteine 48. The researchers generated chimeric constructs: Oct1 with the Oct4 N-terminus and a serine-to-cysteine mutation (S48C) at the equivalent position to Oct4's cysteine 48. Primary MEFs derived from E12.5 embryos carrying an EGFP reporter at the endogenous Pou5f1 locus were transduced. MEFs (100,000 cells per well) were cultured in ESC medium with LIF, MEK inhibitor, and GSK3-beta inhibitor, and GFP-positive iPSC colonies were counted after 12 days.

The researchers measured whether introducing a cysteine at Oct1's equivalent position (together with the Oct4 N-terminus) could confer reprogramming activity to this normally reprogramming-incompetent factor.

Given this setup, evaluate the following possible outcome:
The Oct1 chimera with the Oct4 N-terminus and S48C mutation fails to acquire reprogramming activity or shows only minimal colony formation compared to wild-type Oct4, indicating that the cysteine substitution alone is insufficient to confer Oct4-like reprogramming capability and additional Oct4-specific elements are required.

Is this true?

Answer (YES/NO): NO